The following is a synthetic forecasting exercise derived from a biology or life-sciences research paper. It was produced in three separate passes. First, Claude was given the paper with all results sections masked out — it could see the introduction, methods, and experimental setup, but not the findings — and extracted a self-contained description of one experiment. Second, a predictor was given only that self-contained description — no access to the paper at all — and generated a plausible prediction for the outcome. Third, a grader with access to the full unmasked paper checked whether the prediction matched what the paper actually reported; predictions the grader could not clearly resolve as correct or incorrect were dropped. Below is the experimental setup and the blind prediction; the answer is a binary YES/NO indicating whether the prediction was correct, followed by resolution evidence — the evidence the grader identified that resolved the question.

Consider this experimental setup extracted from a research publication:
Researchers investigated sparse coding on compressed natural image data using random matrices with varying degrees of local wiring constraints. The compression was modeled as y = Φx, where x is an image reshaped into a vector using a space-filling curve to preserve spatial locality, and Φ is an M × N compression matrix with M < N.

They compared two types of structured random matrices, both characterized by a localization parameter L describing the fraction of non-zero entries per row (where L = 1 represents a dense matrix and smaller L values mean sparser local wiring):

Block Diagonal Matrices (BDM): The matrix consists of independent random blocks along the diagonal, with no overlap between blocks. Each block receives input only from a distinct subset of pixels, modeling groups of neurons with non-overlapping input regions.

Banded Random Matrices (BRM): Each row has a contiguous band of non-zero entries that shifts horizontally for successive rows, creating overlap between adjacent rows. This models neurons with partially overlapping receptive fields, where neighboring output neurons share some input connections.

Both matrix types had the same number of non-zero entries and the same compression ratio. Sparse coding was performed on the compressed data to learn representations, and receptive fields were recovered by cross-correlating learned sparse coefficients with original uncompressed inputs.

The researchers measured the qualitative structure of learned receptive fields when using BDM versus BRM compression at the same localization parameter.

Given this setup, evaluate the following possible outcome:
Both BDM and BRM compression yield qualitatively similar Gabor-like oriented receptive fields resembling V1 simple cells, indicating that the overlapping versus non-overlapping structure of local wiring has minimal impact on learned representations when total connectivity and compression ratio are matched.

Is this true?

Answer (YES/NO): YES